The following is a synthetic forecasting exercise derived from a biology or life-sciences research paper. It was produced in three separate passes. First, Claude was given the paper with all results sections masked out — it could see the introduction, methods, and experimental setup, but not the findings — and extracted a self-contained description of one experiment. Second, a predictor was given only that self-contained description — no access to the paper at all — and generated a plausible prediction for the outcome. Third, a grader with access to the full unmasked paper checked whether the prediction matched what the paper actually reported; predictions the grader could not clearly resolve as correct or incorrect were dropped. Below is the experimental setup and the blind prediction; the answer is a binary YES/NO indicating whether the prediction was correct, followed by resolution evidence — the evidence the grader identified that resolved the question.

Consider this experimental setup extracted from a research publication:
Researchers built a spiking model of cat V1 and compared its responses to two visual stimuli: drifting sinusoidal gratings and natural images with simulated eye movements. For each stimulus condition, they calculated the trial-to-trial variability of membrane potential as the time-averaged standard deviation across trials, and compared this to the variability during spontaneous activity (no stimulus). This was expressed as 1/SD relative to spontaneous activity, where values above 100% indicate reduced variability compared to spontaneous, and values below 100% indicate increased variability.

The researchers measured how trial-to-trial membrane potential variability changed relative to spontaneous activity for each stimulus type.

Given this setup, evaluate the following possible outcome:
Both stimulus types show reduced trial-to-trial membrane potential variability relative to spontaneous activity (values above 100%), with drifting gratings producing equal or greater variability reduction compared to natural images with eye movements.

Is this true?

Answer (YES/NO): NO